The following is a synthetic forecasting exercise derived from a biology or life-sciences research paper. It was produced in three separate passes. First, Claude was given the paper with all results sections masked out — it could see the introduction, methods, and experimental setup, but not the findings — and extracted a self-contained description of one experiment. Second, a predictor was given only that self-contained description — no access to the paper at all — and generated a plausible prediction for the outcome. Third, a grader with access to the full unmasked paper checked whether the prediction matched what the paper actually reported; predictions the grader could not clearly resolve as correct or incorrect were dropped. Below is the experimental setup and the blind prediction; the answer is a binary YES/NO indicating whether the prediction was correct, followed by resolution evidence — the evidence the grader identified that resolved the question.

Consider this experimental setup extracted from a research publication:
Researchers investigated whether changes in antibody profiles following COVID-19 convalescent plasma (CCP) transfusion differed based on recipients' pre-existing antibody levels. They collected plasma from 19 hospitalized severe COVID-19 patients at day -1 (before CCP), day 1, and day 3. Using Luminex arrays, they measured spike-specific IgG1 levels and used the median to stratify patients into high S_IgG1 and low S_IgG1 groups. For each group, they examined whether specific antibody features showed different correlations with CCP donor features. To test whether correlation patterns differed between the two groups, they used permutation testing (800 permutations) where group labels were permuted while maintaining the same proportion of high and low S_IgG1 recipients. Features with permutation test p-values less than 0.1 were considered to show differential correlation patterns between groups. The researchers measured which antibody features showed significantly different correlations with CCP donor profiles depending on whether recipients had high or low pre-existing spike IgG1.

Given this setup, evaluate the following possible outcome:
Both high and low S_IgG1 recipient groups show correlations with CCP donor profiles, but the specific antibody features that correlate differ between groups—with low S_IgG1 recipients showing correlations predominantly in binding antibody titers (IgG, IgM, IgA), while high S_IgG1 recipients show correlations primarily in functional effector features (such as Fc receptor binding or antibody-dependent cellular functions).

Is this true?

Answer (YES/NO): NO